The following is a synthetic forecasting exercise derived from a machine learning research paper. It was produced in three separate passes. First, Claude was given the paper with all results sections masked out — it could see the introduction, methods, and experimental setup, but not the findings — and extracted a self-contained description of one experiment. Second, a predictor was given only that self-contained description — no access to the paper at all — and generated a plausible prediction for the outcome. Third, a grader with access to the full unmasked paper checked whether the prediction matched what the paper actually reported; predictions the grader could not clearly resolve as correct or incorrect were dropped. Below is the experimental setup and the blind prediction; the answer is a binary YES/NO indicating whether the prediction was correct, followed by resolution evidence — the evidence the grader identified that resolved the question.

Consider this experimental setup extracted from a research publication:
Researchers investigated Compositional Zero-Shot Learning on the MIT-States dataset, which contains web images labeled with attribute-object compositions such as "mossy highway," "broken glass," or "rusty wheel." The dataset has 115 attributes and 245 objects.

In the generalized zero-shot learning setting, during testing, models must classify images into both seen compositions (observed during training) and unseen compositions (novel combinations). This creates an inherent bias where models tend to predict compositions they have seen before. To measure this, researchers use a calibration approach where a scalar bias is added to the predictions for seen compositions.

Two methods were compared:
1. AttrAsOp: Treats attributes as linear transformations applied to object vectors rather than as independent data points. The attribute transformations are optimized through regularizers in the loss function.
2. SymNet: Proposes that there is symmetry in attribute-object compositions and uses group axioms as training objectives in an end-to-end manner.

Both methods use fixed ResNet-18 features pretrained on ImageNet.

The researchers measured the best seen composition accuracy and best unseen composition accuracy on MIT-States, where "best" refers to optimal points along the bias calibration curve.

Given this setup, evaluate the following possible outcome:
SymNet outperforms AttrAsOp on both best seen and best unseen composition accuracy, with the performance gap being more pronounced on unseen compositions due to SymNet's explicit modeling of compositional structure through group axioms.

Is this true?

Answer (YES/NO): NO